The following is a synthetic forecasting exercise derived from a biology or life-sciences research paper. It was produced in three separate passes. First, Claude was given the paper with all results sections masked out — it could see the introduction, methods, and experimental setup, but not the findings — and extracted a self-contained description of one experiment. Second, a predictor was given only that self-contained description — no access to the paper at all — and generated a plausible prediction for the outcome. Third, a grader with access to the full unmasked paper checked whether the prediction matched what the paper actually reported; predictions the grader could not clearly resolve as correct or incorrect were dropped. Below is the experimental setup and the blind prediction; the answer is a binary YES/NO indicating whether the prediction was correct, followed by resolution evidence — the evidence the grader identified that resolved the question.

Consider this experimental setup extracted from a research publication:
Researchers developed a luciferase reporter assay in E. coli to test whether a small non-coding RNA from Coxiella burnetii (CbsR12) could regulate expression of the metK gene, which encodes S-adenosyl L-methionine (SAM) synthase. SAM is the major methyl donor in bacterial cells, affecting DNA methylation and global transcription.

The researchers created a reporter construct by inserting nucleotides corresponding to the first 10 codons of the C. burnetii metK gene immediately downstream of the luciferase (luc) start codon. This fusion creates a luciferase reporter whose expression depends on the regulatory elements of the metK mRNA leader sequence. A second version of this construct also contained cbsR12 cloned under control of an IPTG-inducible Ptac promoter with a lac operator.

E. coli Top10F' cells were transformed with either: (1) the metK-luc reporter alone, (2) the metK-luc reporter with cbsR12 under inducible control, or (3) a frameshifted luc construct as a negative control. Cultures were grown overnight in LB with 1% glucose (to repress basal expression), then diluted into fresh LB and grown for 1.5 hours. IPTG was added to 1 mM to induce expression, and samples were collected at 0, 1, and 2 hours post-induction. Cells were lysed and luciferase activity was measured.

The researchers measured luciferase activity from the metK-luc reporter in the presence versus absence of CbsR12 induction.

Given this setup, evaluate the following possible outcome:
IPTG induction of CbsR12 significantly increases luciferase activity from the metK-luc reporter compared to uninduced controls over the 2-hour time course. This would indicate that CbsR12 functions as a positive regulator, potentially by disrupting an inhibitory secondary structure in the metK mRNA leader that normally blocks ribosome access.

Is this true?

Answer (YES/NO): NO